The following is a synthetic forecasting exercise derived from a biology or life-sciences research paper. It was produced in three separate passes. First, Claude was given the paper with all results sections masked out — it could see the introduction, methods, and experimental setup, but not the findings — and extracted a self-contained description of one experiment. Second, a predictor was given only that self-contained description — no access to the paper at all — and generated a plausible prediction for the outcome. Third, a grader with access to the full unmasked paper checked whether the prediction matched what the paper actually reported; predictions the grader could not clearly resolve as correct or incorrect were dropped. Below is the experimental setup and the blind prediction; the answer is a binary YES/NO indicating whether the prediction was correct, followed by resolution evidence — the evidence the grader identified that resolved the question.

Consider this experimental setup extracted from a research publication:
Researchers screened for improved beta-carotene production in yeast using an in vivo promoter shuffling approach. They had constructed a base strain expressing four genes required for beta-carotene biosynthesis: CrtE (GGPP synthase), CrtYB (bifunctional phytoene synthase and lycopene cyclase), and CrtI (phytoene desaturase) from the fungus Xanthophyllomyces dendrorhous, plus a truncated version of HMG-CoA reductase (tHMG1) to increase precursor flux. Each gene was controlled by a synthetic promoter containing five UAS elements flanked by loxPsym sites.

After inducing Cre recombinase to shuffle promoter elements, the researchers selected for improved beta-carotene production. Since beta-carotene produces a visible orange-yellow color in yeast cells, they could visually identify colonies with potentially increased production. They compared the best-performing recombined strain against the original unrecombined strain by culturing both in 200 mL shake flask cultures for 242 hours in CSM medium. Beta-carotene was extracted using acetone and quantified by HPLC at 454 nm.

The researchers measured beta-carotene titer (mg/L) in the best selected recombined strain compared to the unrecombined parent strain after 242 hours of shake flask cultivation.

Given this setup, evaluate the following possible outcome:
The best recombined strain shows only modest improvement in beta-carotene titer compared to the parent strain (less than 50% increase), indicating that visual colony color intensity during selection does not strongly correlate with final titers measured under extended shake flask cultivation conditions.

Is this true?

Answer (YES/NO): NO